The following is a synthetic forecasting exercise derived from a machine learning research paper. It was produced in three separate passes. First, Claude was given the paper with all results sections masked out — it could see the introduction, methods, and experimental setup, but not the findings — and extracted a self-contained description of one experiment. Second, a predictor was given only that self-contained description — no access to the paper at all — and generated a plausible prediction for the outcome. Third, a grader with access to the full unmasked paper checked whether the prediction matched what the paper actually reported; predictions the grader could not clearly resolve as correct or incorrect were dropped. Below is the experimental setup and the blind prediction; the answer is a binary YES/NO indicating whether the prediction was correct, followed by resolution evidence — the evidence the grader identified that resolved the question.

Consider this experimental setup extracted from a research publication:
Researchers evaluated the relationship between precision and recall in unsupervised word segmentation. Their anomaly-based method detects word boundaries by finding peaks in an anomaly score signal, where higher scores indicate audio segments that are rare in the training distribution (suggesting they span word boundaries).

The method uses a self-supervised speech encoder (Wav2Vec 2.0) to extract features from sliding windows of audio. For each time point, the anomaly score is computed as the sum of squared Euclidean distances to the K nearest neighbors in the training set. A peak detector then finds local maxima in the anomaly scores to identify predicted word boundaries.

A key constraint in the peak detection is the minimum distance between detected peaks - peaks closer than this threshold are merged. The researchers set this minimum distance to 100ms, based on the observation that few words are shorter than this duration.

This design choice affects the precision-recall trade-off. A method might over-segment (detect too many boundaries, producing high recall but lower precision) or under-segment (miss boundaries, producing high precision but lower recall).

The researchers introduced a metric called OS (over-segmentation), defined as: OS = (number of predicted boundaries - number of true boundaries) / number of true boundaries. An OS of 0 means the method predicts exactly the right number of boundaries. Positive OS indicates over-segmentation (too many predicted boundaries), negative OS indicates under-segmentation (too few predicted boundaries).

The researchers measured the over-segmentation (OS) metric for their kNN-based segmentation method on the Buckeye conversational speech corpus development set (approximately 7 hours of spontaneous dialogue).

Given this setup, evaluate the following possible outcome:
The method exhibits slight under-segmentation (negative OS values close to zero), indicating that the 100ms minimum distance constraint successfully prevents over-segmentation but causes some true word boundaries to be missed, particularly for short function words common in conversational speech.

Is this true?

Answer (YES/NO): NO